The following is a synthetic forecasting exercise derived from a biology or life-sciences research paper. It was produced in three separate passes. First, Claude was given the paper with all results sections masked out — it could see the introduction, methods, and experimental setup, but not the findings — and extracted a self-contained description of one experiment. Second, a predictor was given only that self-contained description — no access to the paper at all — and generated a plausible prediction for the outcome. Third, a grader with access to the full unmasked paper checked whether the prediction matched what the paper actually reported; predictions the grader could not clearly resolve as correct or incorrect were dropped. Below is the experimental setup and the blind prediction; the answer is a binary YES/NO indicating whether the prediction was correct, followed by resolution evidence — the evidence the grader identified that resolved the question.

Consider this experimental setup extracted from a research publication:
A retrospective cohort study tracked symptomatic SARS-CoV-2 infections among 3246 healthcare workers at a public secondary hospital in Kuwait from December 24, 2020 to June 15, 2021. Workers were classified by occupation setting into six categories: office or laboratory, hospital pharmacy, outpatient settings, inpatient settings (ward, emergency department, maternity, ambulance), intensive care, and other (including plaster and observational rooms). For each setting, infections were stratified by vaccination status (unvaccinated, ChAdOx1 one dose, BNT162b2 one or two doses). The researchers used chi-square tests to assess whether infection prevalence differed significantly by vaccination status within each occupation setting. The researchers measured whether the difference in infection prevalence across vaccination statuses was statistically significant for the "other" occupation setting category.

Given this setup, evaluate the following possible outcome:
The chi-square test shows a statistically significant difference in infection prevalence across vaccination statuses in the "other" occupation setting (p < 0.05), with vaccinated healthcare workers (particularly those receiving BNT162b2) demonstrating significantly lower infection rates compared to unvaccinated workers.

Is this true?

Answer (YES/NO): NO